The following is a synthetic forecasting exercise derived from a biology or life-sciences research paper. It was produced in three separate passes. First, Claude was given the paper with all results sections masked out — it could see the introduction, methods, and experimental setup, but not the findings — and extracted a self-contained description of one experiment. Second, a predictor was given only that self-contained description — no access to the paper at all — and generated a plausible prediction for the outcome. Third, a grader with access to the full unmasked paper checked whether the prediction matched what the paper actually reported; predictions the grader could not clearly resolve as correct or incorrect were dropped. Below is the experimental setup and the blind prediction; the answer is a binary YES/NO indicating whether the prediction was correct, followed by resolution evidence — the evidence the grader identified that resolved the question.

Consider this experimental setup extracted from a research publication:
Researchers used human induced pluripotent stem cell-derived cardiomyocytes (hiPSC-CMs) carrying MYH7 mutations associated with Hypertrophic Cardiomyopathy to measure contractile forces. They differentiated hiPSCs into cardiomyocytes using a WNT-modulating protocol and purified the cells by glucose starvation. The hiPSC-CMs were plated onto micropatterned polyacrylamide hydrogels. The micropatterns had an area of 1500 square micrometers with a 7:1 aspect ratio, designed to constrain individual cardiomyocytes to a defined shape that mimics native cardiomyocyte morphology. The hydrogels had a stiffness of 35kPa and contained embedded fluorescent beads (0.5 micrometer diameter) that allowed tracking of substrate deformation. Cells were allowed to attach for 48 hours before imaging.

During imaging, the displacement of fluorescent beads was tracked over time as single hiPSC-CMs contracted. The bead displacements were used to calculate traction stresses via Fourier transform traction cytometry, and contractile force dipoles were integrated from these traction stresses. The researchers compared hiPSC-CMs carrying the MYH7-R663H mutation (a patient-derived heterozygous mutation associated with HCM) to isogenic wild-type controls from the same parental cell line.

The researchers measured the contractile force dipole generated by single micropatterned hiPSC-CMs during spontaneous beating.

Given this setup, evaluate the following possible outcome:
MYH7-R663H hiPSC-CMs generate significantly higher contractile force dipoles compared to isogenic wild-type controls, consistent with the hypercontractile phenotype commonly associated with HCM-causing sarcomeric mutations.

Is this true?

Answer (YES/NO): YES